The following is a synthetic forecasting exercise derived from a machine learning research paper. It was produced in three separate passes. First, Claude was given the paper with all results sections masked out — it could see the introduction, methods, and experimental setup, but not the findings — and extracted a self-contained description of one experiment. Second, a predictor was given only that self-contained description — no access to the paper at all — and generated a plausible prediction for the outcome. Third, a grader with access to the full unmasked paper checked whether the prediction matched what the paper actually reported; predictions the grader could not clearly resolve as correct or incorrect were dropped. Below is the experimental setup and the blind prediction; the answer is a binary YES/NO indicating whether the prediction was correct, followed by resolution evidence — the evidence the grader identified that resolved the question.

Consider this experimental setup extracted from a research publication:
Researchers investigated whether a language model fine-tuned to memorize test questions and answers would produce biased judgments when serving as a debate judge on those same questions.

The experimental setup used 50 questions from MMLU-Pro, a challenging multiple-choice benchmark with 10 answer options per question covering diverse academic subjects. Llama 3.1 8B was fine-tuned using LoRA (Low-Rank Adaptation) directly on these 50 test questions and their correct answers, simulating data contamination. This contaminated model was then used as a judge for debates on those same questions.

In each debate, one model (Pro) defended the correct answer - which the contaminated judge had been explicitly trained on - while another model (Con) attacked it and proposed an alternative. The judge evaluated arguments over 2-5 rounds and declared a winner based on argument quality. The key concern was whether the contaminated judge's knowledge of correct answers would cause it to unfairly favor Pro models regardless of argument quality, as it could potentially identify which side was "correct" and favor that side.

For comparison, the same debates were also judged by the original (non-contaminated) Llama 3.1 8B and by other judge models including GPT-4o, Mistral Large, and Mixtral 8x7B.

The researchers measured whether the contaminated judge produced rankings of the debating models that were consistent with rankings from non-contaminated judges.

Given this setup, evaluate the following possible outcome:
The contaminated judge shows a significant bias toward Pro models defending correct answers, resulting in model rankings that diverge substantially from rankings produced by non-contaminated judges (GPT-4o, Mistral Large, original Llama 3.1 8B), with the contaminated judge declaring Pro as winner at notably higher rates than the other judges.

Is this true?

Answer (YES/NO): NO